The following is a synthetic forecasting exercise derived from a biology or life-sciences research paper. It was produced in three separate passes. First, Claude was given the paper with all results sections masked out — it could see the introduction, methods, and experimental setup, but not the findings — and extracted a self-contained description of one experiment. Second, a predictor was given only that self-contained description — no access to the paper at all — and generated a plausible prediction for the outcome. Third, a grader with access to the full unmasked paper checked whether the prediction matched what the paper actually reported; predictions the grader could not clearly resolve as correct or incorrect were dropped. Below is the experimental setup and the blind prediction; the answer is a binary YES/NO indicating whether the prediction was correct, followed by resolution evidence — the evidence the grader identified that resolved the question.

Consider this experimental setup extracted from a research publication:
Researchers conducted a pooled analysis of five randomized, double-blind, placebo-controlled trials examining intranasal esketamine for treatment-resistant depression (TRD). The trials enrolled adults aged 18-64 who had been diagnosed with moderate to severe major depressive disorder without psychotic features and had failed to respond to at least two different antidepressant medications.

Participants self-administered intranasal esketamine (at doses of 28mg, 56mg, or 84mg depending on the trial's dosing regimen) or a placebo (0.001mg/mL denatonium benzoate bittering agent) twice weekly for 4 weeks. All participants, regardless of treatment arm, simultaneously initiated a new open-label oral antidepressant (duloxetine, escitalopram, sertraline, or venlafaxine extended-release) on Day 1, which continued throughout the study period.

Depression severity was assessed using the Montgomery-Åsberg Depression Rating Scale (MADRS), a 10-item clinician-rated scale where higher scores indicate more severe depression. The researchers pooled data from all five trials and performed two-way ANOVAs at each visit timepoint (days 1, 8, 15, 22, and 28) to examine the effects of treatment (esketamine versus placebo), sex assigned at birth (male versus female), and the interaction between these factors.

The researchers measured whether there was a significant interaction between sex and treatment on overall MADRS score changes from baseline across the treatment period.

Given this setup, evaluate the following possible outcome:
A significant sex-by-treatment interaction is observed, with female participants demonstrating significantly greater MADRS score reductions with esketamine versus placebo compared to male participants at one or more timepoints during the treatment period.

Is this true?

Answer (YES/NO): NO